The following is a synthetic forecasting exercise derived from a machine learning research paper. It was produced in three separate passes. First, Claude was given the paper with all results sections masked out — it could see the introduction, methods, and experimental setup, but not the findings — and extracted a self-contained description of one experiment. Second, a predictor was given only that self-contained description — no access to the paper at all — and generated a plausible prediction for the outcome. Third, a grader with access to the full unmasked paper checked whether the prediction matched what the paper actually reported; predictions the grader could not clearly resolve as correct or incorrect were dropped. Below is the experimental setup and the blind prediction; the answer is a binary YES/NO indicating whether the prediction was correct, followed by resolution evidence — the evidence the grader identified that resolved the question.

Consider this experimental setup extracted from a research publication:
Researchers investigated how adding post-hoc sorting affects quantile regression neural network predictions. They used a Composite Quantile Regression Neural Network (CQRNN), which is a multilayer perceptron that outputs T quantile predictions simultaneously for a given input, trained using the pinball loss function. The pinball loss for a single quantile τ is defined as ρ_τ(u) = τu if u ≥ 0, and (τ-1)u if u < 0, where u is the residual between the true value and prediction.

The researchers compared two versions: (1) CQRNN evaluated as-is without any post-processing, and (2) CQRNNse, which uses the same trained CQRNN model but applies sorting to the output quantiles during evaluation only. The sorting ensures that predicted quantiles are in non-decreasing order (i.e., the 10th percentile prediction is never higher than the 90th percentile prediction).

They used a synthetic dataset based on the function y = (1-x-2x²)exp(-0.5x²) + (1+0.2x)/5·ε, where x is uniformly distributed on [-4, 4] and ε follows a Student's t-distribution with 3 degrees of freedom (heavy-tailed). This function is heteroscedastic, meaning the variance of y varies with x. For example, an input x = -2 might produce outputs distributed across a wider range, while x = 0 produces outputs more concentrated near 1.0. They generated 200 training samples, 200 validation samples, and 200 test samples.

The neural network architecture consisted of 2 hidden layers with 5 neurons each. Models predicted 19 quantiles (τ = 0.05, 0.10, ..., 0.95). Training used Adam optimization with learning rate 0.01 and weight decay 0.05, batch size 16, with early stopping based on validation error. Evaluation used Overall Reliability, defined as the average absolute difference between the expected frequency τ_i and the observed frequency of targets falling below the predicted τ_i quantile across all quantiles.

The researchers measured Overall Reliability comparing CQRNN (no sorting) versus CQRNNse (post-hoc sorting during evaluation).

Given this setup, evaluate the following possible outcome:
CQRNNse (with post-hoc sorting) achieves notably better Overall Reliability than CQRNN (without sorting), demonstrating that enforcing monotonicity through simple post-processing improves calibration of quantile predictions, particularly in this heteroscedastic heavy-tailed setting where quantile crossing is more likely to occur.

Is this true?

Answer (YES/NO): NO